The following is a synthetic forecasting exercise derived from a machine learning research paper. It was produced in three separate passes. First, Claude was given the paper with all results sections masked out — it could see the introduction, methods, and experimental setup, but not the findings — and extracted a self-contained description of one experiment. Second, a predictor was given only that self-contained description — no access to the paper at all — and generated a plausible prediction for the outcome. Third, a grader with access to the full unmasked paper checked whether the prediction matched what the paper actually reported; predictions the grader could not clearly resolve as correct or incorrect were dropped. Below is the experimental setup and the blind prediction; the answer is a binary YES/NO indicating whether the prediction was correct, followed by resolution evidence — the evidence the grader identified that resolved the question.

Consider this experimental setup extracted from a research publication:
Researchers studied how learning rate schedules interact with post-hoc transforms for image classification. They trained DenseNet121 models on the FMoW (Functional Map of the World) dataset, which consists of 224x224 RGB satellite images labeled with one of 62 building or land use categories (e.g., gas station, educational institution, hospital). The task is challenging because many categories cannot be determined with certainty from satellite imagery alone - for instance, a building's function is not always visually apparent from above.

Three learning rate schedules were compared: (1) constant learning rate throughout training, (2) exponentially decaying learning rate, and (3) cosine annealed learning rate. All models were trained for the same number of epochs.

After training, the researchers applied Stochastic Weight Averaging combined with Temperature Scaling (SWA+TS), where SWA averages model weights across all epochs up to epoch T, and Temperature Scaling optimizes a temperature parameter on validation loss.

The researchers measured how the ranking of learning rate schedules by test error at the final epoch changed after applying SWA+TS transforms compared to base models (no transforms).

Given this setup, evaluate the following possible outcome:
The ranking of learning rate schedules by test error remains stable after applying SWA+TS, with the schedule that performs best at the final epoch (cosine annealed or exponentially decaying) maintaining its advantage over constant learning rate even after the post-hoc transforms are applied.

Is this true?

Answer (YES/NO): NO